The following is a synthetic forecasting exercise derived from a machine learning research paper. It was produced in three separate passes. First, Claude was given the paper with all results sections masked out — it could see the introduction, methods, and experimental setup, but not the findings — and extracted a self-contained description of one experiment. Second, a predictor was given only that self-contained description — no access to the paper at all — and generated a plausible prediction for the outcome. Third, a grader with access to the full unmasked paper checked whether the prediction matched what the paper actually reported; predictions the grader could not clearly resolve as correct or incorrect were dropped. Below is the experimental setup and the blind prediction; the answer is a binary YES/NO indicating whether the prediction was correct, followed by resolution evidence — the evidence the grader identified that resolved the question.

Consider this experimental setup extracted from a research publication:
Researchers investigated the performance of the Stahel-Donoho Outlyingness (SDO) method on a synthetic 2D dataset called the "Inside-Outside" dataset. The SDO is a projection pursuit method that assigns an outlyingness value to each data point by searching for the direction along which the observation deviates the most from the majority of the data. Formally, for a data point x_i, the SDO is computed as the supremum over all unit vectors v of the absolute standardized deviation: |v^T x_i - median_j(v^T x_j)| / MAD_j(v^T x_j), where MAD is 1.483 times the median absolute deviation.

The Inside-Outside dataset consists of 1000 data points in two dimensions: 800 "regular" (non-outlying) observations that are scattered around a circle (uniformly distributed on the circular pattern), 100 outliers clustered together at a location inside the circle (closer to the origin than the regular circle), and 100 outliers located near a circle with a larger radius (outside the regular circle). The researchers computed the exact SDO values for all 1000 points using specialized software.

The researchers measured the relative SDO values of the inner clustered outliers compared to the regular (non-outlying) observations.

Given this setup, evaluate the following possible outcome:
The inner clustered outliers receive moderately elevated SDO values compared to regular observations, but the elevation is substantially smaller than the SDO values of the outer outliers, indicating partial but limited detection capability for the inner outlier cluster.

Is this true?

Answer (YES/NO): NO